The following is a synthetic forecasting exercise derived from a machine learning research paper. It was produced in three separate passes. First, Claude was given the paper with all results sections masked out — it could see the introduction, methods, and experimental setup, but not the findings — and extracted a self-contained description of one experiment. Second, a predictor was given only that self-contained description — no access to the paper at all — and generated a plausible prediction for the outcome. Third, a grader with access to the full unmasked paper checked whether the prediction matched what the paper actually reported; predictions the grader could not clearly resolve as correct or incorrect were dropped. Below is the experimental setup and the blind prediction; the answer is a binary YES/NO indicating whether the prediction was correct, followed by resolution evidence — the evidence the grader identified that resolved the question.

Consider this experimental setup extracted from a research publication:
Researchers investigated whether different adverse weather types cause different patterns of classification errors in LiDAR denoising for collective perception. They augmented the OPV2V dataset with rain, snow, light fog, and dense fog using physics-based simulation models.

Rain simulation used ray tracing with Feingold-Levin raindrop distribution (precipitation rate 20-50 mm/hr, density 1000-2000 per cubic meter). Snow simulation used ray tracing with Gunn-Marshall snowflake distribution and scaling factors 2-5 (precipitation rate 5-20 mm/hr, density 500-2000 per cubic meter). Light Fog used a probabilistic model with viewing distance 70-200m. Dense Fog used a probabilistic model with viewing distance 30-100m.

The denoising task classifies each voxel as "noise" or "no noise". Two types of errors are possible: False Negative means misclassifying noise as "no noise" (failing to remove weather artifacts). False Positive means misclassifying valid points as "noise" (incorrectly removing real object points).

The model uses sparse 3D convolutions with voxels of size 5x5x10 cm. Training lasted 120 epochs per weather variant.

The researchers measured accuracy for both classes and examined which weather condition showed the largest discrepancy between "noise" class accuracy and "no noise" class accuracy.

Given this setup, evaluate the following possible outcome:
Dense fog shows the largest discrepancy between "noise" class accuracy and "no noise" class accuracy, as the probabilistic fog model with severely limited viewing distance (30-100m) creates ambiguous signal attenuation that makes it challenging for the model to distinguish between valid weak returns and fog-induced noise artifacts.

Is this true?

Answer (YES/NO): YES